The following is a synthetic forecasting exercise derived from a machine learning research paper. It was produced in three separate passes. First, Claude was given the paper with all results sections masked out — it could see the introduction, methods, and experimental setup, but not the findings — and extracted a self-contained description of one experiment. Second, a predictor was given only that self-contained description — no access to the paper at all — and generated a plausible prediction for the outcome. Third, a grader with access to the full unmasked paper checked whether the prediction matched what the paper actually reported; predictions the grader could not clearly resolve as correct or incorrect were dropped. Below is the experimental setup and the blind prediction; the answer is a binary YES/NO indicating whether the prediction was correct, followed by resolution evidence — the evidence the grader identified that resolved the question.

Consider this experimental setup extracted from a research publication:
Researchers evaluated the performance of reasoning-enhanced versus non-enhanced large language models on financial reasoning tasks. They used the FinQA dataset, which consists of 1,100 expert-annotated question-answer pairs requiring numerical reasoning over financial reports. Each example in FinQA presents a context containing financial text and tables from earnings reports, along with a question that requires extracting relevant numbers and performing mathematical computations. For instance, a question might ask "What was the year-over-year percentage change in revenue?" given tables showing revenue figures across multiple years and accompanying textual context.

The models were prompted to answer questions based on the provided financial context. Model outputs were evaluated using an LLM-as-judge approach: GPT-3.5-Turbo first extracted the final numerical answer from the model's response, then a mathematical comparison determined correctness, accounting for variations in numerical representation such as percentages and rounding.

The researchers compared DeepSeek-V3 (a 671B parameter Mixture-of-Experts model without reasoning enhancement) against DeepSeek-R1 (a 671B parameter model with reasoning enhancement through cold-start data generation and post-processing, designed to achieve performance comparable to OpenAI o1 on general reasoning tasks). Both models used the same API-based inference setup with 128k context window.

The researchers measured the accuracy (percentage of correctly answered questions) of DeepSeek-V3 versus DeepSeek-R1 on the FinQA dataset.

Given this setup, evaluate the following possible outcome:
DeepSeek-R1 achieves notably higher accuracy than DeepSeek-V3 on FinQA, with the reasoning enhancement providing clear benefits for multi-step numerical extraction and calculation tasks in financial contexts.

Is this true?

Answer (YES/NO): NO